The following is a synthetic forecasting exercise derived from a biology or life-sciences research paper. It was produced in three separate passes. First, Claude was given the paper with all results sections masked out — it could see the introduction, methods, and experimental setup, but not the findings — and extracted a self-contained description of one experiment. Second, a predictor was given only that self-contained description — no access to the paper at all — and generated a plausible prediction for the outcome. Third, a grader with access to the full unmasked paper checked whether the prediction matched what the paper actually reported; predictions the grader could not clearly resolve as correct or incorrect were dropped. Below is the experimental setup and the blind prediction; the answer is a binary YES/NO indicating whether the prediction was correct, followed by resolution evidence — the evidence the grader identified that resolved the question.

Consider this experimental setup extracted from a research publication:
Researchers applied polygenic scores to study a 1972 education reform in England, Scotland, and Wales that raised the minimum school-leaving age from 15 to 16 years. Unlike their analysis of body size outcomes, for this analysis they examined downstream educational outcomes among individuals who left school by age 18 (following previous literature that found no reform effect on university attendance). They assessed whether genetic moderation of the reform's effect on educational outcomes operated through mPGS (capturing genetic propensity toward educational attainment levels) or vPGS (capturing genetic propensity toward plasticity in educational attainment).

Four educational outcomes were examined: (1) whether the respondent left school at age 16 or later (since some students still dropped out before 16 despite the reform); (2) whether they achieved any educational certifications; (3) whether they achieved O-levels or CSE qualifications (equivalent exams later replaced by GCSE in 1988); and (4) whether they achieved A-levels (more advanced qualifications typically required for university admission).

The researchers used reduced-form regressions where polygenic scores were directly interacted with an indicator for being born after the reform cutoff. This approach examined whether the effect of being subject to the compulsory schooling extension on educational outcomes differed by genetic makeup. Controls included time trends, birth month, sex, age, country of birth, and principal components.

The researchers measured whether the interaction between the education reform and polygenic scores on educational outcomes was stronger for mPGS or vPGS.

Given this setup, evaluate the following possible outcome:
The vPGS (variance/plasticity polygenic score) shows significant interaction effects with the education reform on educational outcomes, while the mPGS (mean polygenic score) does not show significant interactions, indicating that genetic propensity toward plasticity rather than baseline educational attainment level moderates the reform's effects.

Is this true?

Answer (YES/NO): NO